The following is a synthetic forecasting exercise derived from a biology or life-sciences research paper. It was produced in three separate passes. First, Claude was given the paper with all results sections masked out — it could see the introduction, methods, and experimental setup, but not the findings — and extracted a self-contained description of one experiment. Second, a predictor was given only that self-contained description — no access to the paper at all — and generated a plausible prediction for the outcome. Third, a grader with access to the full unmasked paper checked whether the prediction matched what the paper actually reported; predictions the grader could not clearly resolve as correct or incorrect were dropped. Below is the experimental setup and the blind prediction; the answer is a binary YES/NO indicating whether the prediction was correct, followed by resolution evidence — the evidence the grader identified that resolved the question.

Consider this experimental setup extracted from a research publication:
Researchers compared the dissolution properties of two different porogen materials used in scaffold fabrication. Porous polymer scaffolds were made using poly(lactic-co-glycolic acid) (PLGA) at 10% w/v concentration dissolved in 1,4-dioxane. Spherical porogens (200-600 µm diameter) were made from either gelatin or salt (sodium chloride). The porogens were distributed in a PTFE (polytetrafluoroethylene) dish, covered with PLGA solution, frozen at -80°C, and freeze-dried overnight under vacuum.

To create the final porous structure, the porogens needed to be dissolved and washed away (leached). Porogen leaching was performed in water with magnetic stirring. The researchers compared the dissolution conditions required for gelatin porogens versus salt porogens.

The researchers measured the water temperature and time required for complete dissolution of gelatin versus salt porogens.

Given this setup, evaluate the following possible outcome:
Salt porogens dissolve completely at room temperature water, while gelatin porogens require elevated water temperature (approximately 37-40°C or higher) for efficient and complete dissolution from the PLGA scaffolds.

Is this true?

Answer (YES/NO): NO